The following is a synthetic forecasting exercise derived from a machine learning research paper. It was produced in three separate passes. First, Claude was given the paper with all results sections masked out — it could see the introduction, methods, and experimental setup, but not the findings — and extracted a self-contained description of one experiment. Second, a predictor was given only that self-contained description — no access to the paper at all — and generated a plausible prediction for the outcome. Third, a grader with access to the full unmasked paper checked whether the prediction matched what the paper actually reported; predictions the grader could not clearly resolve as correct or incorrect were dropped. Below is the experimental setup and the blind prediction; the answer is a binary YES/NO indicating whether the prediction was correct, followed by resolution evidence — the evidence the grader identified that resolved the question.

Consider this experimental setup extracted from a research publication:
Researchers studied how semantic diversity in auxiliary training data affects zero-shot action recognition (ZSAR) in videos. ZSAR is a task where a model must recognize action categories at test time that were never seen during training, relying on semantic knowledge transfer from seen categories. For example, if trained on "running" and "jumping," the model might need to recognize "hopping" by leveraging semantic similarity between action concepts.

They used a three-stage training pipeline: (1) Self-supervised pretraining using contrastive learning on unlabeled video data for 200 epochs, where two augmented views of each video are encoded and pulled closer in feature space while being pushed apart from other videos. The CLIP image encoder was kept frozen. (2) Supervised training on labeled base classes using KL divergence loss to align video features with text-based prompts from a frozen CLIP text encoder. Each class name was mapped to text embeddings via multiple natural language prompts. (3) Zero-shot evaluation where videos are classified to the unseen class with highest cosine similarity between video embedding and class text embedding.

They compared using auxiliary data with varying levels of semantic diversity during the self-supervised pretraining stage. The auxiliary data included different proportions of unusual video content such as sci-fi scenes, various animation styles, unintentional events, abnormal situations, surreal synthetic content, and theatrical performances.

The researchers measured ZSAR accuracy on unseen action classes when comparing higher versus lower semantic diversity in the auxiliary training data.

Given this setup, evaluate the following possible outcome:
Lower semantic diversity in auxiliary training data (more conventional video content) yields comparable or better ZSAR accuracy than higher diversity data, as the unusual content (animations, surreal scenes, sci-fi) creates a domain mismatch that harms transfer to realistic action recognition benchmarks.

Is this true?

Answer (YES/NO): NO